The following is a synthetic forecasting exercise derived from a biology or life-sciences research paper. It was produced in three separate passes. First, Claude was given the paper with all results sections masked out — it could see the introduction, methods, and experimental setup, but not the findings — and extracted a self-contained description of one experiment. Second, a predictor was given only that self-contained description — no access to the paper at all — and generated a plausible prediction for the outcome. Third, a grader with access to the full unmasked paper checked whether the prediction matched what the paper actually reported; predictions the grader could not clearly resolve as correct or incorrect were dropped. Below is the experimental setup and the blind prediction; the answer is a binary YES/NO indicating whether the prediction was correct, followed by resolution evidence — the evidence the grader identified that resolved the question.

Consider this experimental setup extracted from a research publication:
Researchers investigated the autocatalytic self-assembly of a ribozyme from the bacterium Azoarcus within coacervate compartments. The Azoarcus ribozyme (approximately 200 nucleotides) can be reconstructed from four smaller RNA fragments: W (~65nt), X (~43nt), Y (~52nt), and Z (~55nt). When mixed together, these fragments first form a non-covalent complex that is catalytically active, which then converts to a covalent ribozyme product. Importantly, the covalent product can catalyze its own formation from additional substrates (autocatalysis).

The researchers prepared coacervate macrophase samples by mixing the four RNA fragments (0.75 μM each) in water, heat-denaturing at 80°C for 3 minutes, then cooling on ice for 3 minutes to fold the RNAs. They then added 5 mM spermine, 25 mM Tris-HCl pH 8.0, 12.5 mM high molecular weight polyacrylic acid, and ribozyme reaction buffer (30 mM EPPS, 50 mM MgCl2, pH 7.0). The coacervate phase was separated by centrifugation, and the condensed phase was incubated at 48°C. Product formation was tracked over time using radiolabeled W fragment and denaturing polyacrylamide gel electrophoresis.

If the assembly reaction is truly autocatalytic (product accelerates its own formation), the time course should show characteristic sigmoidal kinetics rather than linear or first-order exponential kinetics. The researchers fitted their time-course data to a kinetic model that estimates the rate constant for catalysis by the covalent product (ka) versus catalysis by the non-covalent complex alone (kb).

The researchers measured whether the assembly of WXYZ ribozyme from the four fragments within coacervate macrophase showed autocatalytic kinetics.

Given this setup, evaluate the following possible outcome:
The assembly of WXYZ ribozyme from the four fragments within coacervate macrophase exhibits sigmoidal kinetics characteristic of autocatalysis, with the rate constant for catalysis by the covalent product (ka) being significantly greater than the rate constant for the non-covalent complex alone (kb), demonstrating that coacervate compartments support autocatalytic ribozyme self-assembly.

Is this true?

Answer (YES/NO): YES